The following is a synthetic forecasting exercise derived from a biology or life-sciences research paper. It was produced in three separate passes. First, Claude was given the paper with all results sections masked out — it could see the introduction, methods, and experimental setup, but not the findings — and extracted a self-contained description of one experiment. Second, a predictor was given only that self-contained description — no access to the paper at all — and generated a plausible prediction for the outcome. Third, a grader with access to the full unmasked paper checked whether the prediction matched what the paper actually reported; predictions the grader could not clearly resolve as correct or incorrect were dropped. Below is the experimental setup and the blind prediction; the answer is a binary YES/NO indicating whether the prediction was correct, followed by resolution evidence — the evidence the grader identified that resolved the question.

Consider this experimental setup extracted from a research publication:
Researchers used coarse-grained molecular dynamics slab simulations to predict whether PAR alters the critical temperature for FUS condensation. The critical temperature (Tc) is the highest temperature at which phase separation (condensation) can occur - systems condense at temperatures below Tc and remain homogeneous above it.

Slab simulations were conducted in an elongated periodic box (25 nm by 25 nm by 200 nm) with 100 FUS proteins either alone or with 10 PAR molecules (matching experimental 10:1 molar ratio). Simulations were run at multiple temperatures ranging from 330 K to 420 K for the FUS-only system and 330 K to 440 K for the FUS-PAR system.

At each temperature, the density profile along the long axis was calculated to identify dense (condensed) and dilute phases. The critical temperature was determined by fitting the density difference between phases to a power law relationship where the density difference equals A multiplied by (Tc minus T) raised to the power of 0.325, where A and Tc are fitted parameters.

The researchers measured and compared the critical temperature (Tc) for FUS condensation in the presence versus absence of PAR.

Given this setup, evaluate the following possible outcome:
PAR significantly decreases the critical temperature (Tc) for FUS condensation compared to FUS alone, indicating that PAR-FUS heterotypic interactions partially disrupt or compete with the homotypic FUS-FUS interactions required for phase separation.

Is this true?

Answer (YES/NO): NO